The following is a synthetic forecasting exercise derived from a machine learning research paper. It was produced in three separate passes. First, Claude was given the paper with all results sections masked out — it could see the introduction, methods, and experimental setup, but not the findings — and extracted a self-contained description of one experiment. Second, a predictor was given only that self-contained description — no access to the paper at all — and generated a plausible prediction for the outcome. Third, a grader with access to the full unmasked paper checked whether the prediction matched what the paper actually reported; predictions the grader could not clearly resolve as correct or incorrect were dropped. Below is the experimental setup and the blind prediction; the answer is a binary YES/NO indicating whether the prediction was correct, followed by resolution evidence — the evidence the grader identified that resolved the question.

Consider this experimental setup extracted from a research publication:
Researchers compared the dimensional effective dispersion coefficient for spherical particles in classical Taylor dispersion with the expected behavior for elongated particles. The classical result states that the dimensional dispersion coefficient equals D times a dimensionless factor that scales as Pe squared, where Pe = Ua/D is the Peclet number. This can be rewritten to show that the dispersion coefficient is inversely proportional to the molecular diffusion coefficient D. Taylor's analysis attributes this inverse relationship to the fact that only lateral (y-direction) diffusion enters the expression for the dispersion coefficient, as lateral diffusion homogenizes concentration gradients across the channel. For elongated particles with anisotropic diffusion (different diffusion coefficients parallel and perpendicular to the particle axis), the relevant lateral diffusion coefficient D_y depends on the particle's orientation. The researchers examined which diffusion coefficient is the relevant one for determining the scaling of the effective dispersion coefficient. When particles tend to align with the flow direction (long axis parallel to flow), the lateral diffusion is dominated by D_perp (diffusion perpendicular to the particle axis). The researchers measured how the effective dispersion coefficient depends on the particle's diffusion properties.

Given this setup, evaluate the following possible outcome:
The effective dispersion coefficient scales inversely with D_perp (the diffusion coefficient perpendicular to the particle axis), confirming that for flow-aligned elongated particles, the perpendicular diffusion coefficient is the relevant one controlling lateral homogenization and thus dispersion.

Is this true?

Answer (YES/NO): YES